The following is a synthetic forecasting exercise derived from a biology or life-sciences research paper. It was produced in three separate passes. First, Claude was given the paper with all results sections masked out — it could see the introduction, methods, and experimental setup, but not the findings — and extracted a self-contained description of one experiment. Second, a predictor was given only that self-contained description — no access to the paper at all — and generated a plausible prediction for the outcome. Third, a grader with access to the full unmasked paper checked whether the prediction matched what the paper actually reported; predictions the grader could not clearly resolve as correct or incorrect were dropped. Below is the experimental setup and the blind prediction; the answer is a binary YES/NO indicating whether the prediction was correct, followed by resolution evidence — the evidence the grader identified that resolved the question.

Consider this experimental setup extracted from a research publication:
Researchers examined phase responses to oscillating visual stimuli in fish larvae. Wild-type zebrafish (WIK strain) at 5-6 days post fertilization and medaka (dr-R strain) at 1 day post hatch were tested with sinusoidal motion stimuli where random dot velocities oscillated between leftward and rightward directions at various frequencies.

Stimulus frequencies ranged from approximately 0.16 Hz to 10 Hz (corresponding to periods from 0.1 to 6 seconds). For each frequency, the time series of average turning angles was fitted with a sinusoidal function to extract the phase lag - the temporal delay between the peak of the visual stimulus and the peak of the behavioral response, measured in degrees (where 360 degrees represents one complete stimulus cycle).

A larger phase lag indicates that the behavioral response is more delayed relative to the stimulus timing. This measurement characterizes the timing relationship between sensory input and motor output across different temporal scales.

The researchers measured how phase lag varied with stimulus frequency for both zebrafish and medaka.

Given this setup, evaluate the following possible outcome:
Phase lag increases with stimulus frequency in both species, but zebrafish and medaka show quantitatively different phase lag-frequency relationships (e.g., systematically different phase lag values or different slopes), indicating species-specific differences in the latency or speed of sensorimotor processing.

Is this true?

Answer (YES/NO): YES